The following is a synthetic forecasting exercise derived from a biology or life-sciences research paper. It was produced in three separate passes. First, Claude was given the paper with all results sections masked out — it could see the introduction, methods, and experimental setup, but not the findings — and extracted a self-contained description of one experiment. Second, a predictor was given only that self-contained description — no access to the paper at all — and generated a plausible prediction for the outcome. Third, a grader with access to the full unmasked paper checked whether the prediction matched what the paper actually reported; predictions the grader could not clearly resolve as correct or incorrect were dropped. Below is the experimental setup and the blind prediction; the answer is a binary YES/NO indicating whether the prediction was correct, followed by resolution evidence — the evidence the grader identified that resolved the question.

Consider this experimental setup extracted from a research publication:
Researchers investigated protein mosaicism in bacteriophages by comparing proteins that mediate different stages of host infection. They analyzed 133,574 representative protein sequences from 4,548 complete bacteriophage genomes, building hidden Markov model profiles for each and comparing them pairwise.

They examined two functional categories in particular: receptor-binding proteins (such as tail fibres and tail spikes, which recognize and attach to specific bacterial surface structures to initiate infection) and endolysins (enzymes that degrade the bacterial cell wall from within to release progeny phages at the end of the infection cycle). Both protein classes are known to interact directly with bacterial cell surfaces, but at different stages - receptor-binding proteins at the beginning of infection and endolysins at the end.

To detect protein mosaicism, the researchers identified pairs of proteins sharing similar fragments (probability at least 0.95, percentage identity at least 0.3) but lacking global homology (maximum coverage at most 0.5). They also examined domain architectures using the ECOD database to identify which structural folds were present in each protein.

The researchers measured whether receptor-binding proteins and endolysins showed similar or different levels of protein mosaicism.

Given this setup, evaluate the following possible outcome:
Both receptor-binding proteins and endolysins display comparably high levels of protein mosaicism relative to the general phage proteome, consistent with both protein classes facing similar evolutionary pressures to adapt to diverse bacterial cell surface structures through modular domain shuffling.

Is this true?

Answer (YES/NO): NO